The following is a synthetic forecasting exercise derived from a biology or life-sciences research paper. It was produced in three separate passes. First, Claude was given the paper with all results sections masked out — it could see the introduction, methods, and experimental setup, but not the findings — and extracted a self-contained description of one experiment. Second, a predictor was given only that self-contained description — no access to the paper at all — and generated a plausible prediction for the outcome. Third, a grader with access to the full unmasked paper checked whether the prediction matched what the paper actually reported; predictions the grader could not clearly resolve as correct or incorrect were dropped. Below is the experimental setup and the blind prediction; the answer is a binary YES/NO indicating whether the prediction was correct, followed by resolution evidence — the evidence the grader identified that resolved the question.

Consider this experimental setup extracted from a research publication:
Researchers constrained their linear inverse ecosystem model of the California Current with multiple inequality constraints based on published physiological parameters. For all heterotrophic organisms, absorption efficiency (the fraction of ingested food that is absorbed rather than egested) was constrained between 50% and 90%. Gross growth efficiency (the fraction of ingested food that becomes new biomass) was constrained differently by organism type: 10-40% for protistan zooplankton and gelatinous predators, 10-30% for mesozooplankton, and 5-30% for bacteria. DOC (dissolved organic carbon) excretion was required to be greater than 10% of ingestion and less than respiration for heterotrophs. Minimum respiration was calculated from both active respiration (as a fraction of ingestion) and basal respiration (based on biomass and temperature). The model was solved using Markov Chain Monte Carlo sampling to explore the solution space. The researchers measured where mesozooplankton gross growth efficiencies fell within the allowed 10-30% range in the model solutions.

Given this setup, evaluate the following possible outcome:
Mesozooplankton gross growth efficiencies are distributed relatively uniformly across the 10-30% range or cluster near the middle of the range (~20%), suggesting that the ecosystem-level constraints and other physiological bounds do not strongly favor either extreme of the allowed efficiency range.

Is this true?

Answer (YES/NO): NO